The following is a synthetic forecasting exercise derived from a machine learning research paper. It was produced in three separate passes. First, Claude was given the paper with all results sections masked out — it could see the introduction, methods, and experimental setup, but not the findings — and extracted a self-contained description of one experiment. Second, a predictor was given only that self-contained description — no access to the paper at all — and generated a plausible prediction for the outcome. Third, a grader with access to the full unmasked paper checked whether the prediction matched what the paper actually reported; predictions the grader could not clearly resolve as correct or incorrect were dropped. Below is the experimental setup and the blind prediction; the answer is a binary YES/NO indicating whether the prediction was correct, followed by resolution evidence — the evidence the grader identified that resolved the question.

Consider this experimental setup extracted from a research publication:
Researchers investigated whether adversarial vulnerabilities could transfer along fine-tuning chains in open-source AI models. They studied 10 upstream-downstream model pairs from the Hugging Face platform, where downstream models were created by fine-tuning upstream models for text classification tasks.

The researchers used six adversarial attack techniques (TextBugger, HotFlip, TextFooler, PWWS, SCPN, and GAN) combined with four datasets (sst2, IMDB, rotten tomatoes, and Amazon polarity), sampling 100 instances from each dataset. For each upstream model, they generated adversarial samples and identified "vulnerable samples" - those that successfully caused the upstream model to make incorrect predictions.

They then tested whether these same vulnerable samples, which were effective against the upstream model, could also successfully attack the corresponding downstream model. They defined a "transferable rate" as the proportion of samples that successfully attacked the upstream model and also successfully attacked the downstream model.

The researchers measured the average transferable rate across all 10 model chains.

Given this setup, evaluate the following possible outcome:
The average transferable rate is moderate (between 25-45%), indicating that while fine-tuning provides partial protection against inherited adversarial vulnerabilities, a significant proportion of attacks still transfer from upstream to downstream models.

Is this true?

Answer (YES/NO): NO